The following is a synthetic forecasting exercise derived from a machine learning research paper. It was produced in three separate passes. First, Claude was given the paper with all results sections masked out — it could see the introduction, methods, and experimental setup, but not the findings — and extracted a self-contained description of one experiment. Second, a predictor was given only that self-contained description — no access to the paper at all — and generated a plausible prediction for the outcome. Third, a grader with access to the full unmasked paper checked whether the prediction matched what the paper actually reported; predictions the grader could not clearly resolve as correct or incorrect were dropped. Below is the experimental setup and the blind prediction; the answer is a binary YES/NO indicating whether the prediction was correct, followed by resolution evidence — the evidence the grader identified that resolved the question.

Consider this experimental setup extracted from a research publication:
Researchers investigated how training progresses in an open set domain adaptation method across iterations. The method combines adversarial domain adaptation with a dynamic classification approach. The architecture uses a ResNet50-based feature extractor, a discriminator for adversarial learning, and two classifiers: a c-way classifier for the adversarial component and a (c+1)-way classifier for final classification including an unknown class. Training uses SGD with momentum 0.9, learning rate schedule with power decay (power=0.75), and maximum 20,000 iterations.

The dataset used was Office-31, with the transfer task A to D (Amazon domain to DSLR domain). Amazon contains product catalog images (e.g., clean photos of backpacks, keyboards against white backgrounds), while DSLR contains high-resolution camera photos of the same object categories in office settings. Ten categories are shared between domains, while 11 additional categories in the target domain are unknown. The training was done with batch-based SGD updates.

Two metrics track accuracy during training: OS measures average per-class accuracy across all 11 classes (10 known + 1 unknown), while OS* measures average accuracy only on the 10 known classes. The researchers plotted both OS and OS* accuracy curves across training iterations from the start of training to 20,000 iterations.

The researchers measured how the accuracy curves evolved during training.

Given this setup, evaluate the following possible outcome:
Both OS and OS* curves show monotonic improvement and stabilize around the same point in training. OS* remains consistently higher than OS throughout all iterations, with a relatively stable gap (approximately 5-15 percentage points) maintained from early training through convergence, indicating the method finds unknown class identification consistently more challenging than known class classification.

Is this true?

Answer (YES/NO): NO